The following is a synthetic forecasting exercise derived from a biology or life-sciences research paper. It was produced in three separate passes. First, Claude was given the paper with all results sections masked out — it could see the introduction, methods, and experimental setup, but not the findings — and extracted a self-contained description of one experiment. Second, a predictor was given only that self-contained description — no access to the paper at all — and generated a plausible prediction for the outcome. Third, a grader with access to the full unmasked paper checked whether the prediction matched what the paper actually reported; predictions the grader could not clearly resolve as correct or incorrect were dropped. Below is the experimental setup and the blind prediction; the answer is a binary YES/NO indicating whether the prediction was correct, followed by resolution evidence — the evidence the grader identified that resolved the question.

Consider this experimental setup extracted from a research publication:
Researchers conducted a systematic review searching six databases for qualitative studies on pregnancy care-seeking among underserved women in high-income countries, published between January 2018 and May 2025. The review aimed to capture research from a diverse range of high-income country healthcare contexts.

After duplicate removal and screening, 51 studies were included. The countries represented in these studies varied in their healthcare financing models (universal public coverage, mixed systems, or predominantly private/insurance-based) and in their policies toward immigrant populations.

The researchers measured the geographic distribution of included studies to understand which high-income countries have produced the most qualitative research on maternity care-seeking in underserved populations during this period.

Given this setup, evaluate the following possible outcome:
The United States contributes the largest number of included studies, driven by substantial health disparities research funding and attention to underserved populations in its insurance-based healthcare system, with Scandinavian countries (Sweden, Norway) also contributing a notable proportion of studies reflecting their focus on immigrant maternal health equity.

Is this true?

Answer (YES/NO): NO